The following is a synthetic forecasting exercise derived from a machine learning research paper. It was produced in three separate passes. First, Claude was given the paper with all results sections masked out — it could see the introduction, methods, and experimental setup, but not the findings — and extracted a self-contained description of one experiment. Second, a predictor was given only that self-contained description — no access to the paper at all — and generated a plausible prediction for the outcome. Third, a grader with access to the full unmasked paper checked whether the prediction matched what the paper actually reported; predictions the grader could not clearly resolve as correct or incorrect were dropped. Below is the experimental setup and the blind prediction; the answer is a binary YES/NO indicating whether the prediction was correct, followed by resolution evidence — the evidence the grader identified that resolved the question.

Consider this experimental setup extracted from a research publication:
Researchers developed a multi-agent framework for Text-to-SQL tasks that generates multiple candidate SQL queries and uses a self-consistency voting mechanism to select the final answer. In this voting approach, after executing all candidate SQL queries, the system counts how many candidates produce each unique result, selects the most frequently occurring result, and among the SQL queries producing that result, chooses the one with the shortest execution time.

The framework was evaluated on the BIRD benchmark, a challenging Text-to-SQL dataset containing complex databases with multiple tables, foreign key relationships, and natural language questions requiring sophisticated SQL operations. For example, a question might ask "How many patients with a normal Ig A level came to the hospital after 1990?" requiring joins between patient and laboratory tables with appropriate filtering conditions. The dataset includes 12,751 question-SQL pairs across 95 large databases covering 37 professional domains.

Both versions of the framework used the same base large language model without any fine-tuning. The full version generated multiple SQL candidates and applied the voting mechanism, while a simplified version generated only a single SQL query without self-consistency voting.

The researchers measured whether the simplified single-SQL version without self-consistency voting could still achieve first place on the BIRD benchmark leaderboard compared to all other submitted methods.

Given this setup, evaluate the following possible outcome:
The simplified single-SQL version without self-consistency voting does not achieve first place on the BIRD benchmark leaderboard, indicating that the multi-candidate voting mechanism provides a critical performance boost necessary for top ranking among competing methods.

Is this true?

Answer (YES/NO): NO